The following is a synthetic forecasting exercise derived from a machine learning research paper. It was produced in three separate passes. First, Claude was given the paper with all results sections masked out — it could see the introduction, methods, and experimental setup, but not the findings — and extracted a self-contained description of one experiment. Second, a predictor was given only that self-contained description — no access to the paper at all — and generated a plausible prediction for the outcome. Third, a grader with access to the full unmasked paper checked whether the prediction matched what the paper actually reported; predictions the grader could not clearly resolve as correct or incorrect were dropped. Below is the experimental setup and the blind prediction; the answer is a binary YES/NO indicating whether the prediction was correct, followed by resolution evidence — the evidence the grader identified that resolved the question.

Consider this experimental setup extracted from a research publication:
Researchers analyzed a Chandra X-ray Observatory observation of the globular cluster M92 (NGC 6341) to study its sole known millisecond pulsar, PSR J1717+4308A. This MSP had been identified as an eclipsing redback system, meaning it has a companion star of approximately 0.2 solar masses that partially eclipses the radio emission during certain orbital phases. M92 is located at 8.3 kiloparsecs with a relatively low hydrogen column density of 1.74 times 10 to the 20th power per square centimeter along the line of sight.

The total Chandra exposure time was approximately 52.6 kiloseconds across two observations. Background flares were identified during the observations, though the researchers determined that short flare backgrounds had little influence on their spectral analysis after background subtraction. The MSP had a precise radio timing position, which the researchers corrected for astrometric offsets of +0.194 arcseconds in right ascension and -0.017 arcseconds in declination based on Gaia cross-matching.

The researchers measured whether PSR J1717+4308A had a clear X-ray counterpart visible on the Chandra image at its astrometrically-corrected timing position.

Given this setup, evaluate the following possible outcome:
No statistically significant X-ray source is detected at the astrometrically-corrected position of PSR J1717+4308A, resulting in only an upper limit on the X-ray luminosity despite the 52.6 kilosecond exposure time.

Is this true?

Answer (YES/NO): NO